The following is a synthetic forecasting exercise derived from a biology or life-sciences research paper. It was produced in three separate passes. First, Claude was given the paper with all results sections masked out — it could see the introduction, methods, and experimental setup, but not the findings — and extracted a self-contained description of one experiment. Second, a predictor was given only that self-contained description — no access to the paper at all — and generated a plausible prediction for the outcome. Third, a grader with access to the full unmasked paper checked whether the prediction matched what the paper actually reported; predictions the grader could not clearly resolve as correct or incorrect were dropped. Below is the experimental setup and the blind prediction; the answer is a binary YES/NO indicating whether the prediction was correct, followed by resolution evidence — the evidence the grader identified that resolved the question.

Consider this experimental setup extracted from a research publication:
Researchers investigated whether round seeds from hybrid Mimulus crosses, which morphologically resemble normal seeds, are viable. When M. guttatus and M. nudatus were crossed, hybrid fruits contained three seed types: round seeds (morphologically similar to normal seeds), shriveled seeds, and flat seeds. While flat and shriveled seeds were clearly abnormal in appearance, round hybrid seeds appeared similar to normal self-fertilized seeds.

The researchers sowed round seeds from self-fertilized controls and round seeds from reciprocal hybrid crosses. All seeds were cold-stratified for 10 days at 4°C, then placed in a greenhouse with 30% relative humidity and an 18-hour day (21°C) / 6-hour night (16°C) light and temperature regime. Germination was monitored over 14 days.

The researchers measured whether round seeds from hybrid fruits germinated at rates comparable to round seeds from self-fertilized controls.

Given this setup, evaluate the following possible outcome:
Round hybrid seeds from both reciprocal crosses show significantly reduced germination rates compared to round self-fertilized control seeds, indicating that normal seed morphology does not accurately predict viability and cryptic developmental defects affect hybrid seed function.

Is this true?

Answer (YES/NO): YES